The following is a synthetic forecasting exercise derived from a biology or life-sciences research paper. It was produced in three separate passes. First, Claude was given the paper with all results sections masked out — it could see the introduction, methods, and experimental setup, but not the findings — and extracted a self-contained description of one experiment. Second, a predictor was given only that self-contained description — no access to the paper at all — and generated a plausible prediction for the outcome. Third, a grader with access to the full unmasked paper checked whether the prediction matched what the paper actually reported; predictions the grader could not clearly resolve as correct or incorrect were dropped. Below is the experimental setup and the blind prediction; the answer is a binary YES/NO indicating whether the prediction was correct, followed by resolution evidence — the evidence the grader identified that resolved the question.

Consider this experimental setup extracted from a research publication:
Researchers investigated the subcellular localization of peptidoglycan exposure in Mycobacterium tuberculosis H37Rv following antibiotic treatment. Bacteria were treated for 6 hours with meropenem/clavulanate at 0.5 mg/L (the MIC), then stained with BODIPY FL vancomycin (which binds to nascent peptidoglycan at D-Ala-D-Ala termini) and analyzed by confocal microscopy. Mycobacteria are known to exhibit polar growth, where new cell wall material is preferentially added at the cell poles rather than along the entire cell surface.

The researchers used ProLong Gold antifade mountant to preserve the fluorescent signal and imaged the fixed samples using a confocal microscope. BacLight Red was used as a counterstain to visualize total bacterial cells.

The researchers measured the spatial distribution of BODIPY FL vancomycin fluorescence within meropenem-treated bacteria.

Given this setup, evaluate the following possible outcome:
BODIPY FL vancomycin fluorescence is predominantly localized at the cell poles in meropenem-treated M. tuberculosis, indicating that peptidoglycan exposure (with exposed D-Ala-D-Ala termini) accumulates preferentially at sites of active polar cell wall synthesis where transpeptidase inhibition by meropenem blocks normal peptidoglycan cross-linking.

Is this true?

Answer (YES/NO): YES